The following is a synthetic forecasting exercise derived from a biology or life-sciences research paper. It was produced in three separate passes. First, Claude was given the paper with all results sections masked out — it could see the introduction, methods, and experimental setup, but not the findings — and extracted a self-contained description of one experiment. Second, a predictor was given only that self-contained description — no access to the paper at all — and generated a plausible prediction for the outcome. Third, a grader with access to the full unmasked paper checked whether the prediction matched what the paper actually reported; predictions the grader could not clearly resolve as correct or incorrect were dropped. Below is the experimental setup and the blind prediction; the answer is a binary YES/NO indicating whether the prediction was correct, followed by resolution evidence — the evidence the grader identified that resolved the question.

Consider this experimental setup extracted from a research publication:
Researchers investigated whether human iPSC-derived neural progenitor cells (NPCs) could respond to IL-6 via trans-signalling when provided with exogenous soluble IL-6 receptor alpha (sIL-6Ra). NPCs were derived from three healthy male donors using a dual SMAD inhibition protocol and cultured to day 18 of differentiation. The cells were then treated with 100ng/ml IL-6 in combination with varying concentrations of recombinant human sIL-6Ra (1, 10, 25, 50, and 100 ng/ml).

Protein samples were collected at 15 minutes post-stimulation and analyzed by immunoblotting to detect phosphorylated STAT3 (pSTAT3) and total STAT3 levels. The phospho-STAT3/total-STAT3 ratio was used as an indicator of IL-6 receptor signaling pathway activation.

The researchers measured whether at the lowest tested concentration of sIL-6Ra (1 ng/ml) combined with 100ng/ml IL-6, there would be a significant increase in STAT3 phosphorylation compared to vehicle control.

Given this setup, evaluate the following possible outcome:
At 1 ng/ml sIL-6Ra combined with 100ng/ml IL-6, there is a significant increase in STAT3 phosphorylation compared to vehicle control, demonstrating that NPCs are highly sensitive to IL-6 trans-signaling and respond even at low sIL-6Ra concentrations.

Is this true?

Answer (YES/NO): NO